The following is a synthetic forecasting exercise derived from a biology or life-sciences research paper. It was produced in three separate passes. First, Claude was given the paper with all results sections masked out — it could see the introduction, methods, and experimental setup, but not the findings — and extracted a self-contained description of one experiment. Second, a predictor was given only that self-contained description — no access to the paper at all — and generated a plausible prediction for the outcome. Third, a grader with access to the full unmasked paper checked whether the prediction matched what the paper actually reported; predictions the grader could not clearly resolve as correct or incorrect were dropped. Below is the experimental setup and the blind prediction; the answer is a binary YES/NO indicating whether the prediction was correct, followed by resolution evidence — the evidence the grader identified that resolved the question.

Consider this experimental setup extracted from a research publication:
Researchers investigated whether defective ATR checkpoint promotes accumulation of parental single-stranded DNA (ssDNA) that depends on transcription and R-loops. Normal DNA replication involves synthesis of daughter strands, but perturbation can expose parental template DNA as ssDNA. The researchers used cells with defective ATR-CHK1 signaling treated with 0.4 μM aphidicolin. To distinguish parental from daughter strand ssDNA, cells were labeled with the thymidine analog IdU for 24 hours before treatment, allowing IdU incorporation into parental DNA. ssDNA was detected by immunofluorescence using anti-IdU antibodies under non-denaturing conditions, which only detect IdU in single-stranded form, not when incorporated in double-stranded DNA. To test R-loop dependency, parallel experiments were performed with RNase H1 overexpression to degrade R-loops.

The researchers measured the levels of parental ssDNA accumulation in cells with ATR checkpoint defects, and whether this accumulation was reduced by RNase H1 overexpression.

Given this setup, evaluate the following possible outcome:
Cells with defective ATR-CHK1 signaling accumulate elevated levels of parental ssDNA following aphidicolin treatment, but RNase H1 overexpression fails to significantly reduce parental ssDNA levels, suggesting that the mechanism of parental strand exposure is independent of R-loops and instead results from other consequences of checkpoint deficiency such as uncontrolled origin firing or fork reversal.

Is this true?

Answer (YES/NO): NO